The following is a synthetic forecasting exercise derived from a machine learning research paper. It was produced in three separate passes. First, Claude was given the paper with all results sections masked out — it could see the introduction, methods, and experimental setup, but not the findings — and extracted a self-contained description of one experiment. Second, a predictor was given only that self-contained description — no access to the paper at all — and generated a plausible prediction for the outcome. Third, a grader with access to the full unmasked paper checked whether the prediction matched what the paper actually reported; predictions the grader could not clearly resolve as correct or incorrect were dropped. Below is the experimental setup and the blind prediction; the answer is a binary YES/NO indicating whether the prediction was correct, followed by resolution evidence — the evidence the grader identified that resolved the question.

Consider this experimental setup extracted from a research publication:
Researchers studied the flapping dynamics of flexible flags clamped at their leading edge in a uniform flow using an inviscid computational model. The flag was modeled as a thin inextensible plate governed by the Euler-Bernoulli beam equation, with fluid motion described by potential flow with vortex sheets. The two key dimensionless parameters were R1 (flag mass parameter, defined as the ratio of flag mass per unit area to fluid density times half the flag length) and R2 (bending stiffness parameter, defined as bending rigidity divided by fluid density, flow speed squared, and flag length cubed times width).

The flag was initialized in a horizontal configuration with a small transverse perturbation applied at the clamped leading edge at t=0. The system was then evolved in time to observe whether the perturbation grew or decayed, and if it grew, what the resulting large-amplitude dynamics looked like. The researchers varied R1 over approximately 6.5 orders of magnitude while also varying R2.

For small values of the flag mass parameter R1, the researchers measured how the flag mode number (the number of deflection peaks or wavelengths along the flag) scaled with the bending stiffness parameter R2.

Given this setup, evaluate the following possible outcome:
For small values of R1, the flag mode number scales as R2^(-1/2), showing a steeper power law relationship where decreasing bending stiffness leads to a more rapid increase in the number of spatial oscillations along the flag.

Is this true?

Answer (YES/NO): NO